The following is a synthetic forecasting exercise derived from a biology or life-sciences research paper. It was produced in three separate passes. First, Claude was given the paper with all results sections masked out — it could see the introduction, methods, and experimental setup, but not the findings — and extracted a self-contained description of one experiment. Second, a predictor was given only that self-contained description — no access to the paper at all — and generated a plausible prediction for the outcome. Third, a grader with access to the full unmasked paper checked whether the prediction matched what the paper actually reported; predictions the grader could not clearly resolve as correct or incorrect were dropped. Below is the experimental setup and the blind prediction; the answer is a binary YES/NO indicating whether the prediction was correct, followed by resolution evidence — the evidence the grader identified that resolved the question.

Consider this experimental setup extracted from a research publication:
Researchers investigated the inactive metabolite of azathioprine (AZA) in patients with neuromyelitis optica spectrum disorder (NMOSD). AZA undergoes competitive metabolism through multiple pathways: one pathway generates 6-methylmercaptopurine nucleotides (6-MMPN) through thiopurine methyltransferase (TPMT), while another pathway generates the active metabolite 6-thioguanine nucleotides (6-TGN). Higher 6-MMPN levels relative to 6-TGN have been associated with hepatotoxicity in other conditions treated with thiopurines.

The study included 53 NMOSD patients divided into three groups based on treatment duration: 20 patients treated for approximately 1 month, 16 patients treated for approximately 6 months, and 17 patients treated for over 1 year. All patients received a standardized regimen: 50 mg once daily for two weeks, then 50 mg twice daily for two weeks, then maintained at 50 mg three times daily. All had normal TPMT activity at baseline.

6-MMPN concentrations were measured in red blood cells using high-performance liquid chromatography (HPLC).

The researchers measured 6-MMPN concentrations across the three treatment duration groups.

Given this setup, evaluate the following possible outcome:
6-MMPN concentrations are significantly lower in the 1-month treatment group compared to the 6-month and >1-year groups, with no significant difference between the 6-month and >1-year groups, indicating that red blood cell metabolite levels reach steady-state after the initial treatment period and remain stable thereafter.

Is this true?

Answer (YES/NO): NO